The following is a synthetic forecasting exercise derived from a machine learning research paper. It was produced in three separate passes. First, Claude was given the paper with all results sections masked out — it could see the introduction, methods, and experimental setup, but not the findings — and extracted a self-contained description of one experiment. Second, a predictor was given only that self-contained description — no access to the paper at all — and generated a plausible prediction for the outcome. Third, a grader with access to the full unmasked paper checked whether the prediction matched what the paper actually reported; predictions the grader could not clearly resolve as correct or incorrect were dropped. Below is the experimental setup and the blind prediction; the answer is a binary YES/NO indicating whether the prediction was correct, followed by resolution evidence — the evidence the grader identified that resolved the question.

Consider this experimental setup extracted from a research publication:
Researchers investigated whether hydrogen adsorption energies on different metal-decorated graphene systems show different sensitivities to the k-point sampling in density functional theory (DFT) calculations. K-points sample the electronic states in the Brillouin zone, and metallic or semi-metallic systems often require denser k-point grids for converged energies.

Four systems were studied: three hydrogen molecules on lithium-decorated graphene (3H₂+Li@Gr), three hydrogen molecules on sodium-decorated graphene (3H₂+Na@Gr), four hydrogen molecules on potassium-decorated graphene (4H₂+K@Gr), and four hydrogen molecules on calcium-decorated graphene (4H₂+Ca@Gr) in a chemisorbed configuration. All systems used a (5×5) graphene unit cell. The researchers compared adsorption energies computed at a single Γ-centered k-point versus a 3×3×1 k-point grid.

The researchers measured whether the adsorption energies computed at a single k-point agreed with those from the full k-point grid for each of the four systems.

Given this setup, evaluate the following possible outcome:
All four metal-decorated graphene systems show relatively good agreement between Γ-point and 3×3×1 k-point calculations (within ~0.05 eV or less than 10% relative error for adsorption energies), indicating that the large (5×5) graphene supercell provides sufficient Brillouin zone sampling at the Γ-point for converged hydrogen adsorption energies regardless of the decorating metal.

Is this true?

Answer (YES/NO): NO